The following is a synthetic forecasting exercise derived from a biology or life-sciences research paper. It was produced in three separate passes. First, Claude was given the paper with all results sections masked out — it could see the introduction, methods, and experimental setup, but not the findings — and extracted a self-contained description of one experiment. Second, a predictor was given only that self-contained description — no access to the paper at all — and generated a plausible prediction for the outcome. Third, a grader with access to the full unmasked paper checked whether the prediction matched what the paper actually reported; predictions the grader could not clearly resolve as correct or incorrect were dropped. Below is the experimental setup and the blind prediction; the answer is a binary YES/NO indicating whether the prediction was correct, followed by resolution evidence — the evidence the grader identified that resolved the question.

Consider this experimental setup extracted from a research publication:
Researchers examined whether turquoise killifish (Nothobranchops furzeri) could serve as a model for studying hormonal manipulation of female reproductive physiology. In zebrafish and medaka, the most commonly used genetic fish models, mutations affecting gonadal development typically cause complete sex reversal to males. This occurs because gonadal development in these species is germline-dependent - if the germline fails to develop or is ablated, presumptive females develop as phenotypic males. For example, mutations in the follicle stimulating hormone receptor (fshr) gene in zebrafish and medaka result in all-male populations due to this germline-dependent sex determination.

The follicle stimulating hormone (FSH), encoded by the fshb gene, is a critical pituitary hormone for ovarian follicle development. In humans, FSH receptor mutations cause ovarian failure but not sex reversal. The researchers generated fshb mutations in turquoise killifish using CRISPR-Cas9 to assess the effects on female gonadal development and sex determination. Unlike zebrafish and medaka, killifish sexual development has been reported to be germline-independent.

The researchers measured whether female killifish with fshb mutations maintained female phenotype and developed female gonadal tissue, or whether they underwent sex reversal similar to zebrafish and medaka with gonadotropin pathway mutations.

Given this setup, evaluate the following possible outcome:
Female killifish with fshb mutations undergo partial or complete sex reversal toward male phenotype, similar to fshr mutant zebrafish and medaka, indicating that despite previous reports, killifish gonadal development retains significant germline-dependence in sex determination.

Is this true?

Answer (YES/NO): NO